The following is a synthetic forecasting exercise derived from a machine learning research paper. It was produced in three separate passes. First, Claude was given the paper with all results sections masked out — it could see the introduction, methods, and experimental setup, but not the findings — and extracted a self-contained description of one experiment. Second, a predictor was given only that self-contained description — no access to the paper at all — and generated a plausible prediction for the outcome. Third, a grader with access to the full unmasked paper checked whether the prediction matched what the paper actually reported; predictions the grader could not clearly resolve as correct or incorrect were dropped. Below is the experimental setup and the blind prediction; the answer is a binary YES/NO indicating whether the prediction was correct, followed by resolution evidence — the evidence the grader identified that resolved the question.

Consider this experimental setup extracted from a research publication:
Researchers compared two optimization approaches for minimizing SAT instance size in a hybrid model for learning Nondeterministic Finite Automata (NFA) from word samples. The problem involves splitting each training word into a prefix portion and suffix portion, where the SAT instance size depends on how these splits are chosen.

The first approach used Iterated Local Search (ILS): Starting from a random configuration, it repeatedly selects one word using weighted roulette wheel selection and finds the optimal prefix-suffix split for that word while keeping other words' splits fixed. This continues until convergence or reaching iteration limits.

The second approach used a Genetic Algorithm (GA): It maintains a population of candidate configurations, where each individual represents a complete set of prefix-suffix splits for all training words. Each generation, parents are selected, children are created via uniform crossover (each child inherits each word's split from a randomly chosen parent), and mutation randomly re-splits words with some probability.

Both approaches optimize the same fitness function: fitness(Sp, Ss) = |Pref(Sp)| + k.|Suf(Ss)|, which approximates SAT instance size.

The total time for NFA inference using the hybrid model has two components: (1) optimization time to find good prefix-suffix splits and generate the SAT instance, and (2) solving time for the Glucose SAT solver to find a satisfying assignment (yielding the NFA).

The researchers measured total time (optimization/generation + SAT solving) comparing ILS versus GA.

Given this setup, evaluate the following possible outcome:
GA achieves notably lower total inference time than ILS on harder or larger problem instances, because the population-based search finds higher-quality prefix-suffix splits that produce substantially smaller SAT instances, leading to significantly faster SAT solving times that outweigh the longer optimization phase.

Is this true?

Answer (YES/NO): NO